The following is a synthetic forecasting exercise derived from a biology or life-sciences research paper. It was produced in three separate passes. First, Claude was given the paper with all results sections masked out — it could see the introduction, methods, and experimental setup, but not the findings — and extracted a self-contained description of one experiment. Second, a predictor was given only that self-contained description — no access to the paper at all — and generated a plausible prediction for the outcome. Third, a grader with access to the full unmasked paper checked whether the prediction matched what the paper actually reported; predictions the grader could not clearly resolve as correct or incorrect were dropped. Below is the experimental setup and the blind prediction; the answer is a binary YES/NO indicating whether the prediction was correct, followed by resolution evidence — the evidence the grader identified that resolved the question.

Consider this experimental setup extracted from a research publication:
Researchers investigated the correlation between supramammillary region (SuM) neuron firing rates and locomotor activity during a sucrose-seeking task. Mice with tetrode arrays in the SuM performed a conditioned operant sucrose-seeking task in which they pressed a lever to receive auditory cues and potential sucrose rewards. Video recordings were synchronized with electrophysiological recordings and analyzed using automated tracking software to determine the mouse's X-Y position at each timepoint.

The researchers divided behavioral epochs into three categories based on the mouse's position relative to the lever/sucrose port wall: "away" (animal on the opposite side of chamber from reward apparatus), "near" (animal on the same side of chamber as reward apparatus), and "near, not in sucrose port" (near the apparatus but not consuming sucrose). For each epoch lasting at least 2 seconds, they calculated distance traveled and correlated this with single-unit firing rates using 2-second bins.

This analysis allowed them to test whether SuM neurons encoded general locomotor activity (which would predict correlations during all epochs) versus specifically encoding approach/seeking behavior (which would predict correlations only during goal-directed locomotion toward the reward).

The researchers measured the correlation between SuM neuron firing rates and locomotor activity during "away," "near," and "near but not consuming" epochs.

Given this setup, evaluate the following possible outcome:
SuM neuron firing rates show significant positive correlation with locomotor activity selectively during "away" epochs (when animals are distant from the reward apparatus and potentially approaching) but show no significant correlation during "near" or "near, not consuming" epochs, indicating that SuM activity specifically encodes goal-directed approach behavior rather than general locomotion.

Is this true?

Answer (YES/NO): NO